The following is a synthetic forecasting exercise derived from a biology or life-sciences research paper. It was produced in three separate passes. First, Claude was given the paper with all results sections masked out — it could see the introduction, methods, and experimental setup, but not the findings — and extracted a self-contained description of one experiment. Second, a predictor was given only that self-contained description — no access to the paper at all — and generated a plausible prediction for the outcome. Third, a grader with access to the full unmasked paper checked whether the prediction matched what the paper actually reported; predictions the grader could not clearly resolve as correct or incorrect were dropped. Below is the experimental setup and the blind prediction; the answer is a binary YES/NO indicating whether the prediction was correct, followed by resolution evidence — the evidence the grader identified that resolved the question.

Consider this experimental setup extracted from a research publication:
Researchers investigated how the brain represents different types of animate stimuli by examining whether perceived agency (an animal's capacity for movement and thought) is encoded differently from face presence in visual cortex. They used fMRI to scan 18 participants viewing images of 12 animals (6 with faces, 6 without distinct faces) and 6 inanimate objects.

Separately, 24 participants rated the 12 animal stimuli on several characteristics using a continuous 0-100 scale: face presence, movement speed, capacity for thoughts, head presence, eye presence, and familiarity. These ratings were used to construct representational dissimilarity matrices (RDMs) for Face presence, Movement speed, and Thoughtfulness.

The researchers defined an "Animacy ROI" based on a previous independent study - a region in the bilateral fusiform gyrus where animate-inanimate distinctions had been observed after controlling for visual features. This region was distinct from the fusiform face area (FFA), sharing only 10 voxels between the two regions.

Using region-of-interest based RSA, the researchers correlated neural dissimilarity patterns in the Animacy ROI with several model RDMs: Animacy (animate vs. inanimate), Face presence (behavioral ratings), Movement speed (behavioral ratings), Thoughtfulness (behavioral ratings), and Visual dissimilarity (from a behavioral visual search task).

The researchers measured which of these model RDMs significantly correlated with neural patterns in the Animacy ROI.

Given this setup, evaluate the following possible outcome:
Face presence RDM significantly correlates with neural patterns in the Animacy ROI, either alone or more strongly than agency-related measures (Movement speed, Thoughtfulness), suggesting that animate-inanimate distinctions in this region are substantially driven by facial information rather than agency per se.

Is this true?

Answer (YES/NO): NO